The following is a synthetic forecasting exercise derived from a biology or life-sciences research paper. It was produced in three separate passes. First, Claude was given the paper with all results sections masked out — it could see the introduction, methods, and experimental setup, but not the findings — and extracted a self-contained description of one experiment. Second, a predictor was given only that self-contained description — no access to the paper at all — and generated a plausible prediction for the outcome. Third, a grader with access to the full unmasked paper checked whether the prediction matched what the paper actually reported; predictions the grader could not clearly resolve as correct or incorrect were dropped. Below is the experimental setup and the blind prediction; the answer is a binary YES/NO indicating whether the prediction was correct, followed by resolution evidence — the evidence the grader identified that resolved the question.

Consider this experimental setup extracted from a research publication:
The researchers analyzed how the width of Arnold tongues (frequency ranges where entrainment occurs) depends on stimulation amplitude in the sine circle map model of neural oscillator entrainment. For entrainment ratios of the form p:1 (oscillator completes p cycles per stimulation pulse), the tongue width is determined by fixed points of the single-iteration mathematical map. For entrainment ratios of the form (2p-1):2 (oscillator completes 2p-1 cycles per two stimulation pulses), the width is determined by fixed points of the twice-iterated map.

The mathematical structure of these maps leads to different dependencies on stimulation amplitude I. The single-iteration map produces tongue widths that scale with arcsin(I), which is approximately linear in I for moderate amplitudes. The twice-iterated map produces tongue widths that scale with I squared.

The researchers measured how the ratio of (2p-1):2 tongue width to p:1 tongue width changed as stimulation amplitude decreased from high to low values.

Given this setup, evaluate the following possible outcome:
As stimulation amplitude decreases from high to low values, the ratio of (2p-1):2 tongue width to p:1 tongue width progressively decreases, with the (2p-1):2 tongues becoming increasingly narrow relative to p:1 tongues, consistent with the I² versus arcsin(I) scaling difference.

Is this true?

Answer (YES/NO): YES